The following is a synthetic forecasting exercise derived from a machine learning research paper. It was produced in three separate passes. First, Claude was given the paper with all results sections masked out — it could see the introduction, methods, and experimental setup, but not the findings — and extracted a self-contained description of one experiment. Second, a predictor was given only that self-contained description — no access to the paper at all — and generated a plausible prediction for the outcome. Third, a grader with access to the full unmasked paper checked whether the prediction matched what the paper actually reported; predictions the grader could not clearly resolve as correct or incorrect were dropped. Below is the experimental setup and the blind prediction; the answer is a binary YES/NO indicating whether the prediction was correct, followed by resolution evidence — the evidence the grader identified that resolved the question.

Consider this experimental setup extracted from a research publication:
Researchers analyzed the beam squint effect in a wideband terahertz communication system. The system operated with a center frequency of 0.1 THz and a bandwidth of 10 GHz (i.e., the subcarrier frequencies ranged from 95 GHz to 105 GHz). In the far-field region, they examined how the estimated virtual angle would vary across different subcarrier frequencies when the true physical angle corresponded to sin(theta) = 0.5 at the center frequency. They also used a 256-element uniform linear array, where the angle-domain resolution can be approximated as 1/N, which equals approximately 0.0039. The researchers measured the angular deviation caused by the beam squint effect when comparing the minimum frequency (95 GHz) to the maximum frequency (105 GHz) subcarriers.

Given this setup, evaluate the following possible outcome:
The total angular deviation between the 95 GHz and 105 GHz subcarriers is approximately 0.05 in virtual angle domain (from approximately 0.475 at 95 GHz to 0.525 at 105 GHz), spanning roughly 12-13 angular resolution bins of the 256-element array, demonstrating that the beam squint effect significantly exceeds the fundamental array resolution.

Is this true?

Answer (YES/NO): NO